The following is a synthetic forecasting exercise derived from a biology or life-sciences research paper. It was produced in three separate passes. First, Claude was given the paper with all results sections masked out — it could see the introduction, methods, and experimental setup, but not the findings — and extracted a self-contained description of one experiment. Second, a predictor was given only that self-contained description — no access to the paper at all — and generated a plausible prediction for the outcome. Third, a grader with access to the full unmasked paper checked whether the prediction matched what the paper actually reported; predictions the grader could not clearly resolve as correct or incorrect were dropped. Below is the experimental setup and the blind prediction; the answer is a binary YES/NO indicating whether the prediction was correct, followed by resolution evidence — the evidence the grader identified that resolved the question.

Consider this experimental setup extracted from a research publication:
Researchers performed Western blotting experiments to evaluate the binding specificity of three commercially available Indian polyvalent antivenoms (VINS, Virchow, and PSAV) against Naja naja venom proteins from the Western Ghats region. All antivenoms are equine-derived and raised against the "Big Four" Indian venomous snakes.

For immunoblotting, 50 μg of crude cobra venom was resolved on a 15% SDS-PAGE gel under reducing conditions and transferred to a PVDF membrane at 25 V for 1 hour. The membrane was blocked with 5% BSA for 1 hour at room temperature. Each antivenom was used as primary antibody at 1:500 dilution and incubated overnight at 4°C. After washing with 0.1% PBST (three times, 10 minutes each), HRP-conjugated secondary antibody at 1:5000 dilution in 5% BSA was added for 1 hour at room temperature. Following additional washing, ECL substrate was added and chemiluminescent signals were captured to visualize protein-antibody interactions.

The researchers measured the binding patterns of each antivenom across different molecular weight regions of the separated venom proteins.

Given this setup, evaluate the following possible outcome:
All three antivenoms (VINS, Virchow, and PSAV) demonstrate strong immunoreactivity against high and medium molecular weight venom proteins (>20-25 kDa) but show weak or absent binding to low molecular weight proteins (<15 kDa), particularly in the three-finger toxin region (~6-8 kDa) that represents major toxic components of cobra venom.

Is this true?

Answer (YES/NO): NO